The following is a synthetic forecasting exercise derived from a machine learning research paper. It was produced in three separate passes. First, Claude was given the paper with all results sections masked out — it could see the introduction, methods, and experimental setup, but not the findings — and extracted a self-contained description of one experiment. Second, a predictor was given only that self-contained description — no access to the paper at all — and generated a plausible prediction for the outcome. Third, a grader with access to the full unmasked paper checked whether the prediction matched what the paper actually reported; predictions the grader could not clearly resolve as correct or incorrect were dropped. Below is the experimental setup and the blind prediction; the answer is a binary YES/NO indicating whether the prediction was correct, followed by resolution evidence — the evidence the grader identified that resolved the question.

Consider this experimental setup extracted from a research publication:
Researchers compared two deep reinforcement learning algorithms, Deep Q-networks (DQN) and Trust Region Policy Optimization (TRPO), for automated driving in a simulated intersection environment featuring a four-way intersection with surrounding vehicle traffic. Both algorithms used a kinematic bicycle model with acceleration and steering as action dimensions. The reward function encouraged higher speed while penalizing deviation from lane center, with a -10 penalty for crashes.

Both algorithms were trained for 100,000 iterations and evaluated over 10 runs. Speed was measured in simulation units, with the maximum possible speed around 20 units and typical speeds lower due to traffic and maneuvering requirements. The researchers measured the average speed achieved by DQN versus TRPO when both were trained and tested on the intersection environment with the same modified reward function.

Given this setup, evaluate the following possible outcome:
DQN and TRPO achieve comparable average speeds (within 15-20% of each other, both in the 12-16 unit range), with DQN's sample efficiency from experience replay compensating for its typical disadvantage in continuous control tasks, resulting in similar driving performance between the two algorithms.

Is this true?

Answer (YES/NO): NO